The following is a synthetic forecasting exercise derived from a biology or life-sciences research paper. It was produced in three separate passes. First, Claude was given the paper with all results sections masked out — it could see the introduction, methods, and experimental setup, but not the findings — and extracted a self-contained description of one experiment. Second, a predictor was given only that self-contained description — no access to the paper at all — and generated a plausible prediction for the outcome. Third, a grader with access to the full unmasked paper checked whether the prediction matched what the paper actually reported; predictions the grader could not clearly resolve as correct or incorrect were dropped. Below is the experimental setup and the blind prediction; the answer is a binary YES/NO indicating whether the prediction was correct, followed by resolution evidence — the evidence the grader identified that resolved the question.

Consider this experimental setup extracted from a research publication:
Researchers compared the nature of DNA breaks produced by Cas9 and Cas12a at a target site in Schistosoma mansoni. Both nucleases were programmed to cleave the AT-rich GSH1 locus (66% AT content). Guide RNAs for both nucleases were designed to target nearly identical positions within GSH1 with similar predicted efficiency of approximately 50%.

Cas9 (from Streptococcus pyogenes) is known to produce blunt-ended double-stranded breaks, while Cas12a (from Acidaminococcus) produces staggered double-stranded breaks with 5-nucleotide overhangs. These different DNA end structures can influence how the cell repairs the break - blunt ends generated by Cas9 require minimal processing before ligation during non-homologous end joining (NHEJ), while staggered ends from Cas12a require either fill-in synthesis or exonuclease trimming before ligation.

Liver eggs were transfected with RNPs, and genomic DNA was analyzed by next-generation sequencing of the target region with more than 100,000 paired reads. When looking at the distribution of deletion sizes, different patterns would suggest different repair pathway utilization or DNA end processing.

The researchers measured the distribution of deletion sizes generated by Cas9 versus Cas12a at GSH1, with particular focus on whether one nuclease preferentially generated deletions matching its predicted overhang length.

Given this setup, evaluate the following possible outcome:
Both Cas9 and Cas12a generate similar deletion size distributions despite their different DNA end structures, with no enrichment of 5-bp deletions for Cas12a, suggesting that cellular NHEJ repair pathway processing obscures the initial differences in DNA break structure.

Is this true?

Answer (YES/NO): NO